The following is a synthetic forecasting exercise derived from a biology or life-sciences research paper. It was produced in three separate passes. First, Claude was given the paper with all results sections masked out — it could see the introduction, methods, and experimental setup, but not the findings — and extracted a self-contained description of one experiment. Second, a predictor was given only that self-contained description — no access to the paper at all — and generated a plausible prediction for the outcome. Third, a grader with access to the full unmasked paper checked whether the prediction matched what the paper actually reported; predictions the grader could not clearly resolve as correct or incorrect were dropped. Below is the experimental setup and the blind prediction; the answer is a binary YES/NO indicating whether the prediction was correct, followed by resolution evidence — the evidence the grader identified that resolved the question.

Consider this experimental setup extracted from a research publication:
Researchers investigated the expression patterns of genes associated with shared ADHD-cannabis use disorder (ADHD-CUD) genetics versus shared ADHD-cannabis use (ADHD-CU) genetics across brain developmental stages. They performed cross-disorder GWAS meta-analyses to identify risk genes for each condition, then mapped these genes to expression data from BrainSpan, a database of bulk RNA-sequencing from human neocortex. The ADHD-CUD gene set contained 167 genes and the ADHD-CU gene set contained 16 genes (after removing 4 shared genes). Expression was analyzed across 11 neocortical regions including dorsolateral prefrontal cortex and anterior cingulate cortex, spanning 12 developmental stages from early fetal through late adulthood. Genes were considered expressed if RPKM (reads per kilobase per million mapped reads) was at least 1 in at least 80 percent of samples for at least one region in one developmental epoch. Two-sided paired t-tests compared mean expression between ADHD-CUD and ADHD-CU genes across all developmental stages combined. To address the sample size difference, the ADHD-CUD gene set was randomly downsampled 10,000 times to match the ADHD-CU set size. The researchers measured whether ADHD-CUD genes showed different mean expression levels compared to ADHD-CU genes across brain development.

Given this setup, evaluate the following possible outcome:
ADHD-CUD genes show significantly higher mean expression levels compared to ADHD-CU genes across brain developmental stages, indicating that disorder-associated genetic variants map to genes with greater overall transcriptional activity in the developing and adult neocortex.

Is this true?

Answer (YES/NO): YES